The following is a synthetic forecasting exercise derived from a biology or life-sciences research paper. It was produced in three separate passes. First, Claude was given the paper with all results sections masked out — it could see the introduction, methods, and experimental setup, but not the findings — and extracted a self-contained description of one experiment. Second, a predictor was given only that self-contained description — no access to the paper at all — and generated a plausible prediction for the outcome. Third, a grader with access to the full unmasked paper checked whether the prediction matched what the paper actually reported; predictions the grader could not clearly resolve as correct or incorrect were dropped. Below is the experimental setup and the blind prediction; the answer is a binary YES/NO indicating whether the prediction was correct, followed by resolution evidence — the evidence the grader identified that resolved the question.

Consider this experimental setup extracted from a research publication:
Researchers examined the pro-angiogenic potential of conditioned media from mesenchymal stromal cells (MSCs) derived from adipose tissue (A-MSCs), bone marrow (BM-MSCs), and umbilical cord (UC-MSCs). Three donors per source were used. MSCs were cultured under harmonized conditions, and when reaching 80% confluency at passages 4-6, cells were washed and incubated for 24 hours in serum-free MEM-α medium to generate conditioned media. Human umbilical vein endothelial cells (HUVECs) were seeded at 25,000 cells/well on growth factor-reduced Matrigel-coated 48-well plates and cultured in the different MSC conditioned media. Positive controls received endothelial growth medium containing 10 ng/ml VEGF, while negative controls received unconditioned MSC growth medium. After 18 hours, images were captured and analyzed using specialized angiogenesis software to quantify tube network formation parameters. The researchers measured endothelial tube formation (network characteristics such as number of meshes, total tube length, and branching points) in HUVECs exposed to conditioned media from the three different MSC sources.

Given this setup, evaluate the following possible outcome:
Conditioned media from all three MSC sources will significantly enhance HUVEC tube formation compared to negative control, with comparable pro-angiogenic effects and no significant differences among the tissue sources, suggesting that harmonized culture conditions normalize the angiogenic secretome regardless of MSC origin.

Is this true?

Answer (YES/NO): NO